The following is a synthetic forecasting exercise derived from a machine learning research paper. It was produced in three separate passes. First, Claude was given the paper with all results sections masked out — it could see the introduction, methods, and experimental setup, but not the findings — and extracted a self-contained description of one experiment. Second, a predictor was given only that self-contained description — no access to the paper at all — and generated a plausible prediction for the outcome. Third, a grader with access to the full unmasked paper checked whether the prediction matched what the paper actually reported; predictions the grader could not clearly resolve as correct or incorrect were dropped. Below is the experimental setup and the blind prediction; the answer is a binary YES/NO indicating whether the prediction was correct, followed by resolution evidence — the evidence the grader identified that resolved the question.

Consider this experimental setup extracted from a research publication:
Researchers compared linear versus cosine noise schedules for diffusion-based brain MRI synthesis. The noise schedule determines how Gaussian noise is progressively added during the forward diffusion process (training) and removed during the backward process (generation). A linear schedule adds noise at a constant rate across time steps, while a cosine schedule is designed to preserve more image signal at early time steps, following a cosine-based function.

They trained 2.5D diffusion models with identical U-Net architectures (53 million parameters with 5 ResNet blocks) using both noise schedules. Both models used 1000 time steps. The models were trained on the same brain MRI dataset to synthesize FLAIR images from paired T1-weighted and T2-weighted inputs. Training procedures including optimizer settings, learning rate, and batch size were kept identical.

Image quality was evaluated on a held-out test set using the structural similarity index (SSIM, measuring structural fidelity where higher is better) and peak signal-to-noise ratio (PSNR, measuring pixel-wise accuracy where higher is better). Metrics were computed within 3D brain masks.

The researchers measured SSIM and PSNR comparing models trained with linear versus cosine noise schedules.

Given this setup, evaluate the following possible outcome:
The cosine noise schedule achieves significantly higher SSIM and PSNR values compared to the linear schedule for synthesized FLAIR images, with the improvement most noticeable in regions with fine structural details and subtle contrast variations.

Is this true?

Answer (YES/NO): NO